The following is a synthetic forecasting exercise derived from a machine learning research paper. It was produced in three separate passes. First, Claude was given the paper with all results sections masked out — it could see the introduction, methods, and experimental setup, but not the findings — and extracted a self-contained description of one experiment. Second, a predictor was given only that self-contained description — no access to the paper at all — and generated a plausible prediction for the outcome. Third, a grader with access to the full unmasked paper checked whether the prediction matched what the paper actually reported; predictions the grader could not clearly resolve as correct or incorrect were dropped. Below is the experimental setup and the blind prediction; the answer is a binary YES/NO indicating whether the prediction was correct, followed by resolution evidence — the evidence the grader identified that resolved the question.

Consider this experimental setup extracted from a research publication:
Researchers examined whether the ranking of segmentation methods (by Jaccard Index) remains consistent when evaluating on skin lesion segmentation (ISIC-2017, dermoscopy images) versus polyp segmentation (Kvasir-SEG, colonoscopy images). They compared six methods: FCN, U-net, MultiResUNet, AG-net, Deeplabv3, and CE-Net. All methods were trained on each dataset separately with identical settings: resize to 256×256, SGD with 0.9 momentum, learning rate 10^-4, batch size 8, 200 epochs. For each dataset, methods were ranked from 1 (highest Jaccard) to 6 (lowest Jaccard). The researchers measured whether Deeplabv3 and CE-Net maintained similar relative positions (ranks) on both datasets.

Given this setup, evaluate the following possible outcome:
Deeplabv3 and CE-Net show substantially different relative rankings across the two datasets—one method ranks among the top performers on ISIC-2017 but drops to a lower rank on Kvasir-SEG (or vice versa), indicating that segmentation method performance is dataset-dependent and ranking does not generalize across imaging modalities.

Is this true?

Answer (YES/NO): NO